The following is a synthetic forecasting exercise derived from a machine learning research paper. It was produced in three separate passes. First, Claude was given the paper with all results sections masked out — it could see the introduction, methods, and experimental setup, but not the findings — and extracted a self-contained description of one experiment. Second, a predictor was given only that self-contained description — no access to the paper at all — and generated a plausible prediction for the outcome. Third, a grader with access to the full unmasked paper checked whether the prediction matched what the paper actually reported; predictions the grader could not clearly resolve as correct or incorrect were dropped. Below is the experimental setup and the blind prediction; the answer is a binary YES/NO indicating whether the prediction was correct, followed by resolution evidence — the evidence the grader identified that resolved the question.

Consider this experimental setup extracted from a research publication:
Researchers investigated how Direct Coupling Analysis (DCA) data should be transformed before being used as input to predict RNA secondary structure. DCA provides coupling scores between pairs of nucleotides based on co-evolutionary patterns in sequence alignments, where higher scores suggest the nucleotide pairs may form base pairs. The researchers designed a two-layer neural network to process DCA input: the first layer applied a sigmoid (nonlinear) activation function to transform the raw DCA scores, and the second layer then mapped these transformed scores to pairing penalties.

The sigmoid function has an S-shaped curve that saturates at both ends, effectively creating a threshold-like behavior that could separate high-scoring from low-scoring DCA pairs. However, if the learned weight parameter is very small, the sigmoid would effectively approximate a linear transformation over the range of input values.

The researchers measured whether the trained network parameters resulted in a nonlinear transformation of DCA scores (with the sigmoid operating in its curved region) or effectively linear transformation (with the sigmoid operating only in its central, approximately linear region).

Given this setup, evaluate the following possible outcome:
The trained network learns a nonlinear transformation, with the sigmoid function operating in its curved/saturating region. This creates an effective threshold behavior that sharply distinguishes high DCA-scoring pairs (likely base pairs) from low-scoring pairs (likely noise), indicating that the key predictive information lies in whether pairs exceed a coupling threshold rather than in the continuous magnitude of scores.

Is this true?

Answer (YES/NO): YES